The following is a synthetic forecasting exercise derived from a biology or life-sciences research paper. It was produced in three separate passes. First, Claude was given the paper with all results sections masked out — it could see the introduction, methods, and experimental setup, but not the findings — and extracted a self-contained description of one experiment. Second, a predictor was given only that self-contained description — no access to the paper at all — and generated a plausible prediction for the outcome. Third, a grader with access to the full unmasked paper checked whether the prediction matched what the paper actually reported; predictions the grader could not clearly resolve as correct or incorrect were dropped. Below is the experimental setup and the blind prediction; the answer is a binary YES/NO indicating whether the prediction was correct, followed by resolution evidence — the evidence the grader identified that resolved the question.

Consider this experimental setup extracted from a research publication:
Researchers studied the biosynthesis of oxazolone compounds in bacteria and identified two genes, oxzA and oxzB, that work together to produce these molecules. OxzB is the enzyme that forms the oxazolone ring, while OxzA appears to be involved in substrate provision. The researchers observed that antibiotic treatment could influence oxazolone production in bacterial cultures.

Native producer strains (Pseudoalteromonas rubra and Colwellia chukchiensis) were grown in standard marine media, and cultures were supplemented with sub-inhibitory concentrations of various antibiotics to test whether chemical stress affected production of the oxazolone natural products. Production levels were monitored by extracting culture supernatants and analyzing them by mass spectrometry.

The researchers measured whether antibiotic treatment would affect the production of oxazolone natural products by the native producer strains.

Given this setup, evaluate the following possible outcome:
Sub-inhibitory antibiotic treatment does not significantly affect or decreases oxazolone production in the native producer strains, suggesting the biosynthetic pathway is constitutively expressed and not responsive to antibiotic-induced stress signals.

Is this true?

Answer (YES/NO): NO